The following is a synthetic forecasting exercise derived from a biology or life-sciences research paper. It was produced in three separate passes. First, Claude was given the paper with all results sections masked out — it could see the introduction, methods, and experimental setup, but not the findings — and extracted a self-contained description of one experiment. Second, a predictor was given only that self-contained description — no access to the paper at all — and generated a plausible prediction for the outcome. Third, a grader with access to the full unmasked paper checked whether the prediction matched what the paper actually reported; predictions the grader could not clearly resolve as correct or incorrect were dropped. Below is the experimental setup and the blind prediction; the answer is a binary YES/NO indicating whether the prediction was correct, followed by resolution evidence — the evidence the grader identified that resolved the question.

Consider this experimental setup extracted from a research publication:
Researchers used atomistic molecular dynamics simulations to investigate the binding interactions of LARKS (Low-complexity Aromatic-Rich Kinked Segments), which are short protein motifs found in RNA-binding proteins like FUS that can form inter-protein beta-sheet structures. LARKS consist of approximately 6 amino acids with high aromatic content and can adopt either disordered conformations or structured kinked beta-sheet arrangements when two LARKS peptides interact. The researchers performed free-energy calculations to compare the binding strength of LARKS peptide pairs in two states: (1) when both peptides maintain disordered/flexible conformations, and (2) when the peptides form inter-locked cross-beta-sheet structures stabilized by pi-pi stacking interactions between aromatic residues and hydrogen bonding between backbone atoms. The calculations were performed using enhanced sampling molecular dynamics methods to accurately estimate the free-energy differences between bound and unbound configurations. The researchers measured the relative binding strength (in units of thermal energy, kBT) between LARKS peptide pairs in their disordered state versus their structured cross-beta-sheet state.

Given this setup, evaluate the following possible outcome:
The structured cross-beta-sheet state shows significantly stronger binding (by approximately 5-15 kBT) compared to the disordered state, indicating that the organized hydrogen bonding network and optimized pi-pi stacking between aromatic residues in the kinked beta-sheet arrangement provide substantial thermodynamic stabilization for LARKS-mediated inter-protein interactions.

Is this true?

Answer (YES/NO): NO